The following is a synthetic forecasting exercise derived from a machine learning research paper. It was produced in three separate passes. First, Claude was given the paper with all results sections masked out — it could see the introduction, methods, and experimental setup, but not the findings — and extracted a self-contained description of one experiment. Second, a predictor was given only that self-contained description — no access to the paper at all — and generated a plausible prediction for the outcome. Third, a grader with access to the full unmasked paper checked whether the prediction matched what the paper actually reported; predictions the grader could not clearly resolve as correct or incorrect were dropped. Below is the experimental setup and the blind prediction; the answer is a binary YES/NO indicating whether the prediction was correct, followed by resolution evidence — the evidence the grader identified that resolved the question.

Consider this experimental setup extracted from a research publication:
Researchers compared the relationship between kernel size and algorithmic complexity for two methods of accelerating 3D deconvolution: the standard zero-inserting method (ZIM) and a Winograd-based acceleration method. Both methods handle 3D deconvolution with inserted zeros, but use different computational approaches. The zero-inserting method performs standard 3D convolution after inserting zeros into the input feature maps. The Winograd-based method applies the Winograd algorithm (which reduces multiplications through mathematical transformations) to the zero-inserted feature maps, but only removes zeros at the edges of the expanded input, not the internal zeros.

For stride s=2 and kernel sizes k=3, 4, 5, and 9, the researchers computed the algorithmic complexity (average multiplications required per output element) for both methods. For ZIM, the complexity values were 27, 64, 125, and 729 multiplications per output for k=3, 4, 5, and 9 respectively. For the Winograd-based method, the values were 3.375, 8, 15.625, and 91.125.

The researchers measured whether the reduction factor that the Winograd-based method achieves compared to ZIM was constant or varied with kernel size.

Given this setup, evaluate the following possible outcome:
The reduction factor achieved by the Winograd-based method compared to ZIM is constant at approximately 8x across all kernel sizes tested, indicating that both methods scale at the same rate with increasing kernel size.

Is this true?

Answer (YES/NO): YES